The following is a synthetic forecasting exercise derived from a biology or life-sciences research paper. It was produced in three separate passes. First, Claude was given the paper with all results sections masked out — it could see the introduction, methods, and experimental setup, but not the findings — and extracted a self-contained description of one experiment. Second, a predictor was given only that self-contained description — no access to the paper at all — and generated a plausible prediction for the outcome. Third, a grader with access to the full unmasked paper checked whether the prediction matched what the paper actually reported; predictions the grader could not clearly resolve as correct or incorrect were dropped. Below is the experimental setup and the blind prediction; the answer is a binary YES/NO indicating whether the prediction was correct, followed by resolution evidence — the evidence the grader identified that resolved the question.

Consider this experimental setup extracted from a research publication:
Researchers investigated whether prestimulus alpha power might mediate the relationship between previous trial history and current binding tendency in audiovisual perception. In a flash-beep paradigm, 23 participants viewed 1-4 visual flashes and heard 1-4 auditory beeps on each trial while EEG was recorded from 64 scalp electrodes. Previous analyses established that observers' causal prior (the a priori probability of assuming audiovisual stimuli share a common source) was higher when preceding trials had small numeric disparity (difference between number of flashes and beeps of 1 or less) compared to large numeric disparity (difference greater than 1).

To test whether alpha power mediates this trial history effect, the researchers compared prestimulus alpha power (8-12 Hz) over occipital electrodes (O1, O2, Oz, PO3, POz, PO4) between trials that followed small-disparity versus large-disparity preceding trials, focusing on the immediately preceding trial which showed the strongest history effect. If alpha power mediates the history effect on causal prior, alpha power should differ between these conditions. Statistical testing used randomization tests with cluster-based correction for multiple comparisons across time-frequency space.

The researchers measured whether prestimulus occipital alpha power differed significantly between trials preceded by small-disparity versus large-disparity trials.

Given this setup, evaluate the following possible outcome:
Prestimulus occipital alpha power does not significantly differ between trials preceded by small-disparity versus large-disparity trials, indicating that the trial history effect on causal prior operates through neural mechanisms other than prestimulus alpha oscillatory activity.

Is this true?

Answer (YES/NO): YES